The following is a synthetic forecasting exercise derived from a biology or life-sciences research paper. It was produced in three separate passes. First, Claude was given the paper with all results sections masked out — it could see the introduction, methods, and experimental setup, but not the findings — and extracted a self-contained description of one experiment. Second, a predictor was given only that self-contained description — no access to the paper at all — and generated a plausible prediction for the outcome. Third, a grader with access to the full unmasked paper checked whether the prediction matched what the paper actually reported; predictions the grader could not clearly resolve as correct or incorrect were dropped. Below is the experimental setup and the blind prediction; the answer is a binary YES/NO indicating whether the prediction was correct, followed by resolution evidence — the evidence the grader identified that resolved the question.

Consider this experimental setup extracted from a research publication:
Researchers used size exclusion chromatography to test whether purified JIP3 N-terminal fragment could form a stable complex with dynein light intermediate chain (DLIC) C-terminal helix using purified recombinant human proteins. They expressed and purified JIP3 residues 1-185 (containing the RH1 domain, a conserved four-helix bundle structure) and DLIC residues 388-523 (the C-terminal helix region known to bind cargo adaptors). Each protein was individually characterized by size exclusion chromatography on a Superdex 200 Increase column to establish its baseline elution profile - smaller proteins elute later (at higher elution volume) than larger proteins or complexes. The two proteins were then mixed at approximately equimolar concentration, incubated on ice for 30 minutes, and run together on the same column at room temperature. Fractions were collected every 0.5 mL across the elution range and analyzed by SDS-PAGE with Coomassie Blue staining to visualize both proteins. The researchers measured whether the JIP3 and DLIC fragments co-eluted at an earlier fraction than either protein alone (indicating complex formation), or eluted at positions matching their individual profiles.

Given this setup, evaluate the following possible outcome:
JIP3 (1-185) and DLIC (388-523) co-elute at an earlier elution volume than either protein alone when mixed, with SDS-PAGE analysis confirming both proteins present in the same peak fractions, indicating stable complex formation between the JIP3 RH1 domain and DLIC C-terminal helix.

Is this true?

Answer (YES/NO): YES